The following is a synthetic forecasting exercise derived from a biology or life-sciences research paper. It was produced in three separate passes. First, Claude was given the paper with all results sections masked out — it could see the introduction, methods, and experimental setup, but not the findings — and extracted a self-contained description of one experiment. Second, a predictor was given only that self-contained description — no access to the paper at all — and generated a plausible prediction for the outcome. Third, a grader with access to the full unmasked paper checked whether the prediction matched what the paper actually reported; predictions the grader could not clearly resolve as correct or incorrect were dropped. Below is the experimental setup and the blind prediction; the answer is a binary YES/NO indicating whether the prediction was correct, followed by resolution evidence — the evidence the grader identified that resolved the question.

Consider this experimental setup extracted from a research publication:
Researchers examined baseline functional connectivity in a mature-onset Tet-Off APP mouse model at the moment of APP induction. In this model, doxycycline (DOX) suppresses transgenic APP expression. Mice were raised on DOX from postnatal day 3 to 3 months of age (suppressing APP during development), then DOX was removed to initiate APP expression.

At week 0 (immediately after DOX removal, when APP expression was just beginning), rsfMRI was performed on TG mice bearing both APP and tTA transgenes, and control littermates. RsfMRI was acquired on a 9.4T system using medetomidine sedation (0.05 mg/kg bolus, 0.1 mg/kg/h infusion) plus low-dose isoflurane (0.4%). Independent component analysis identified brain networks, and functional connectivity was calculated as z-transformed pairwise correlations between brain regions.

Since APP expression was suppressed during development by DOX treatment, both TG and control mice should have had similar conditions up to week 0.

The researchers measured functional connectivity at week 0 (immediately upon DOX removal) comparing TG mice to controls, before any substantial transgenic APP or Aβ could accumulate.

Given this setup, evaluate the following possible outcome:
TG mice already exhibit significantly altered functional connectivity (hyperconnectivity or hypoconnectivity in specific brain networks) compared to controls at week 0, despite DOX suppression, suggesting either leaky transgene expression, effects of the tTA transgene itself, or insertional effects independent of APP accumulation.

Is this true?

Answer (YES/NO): NO